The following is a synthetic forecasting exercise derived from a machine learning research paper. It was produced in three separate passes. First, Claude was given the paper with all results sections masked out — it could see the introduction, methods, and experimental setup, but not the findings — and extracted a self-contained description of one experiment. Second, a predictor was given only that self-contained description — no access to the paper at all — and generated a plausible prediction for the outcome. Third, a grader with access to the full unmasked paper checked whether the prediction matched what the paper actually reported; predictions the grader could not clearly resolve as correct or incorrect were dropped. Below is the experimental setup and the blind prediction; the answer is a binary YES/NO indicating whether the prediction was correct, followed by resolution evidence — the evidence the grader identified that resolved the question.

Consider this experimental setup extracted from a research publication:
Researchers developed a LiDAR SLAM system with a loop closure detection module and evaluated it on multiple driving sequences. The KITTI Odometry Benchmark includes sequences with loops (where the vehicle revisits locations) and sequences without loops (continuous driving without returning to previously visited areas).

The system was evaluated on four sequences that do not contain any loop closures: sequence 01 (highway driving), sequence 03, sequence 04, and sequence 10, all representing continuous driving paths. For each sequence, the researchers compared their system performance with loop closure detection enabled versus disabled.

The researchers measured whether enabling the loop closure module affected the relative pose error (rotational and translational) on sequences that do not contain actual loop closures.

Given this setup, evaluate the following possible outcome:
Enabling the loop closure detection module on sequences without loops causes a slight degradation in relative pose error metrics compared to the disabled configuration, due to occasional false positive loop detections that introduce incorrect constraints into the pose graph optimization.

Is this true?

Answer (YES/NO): NO